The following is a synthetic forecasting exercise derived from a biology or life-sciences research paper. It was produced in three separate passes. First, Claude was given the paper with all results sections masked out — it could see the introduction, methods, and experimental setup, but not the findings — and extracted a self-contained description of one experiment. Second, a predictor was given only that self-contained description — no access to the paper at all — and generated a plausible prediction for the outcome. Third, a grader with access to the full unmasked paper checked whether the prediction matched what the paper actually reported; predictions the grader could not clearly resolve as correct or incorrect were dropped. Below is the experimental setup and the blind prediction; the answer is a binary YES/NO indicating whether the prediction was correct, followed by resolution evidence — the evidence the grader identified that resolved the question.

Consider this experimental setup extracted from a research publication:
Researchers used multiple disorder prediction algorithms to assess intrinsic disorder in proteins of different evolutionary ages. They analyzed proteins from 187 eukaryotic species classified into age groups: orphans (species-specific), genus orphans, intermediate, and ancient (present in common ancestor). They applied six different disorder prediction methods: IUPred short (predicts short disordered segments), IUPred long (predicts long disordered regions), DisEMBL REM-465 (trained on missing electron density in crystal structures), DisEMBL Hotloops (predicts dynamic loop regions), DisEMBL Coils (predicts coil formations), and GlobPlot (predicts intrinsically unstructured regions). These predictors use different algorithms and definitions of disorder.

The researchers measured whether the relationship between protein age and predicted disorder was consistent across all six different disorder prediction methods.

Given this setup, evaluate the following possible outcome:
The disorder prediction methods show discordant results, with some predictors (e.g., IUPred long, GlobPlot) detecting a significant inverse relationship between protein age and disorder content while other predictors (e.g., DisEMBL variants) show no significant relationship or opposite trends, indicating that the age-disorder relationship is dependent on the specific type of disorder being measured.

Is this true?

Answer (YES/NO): NO